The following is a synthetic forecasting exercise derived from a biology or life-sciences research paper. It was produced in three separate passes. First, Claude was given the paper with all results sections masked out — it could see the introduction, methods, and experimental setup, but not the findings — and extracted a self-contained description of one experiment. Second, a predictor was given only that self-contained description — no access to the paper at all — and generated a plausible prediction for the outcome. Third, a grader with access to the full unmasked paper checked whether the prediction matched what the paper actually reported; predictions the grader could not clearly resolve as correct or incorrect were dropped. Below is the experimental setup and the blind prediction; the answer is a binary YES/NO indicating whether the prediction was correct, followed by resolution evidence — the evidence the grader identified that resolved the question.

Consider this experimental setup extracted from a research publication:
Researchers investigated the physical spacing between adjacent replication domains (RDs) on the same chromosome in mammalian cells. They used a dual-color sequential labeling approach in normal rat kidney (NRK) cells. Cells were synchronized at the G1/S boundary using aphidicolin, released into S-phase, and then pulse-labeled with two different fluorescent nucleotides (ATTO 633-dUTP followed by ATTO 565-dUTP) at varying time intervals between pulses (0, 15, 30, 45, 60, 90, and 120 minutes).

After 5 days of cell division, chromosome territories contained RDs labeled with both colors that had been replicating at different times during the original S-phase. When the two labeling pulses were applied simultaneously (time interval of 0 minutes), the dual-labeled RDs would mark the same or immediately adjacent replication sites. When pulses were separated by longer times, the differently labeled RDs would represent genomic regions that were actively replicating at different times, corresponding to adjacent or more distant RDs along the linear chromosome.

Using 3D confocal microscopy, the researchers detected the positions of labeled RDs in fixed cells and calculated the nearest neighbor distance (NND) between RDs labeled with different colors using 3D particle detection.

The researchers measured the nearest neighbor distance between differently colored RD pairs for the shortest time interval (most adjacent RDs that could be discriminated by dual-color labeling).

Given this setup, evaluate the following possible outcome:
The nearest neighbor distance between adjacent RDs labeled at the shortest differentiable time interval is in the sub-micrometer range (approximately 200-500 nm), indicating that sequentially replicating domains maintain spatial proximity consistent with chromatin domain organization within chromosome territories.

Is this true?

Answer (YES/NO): YES